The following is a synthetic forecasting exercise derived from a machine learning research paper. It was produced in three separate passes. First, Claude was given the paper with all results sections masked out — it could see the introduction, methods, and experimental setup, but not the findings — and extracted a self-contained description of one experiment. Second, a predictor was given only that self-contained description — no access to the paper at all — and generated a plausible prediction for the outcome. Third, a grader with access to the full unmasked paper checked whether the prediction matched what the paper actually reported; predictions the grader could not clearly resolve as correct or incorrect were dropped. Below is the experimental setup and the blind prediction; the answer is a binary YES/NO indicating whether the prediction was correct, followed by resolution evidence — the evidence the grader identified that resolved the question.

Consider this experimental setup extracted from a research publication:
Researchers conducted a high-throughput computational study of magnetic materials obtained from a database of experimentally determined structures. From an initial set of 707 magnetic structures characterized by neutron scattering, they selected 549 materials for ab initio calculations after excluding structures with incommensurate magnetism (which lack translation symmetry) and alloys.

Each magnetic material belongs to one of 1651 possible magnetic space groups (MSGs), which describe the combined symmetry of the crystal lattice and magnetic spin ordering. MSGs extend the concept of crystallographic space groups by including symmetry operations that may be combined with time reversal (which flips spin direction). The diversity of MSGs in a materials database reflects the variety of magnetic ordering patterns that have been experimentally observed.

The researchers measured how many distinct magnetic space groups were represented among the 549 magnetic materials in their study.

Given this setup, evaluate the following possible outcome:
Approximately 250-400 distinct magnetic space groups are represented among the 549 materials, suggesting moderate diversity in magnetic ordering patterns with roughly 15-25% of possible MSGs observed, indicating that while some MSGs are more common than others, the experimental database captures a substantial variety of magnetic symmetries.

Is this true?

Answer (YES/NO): YES